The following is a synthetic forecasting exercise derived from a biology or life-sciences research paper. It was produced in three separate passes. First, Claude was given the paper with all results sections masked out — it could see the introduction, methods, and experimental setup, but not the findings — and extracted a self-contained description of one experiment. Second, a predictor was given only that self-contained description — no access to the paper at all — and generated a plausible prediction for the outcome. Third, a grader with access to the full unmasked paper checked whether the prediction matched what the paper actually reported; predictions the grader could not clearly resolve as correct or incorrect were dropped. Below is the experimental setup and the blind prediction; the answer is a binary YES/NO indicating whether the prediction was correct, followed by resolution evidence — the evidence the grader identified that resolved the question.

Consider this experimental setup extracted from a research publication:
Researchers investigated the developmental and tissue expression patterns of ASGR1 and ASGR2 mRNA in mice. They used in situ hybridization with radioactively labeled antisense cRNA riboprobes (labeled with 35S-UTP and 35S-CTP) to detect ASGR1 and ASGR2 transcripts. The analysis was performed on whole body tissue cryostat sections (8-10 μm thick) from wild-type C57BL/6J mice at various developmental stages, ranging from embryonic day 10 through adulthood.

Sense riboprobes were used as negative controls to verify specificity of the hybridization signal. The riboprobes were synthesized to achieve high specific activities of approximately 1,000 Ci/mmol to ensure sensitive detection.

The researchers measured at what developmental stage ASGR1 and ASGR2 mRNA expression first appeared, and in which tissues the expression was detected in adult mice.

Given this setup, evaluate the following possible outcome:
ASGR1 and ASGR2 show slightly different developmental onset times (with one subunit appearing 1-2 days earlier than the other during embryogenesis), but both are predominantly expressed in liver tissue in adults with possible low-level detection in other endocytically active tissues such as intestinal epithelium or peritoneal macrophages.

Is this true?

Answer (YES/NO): NO